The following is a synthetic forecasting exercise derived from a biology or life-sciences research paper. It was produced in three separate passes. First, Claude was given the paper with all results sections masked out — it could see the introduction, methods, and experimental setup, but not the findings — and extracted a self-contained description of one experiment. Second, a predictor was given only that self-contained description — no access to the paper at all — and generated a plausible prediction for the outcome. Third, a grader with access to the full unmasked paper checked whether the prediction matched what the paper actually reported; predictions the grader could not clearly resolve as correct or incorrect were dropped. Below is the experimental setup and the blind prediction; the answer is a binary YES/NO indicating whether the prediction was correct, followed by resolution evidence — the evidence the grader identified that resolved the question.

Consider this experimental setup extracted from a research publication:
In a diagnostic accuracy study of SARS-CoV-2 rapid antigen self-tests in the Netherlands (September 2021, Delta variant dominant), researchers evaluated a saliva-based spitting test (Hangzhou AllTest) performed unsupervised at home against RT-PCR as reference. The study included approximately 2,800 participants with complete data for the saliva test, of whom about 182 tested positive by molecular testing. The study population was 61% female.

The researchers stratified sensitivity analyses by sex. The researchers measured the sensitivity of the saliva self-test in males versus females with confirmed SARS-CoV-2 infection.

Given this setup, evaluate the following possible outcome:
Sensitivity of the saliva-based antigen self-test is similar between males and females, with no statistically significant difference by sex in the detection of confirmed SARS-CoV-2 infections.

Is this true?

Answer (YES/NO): NO